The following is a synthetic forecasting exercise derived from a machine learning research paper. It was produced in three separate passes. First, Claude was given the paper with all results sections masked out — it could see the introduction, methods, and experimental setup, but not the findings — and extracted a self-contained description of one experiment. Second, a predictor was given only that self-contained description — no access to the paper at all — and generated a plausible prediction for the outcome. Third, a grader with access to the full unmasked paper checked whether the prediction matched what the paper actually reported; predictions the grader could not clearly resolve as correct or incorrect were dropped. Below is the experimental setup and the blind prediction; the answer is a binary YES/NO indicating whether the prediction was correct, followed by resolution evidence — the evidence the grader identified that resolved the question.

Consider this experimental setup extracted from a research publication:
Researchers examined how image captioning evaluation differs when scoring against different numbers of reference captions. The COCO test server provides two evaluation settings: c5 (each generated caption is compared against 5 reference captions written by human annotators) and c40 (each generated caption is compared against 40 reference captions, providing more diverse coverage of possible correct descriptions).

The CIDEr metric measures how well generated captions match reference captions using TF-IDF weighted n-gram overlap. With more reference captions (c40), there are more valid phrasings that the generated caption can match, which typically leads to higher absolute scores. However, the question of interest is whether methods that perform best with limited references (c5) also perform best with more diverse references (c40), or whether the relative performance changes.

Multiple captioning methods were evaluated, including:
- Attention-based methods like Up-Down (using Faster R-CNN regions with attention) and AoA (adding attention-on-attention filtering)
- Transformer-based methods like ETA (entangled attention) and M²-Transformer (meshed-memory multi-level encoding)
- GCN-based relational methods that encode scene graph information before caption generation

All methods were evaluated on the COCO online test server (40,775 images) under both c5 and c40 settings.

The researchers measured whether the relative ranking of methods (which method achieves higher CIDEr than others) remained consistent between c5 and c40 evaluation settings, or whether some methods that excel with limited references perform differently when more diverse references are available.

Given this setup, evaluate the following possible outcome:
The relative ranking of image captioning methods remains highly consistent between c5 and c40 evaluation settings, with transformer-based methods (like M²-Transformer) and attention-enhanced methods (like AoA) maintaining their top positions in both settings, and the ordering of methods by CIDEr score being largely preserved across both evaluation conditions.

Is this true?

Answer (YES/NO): YES